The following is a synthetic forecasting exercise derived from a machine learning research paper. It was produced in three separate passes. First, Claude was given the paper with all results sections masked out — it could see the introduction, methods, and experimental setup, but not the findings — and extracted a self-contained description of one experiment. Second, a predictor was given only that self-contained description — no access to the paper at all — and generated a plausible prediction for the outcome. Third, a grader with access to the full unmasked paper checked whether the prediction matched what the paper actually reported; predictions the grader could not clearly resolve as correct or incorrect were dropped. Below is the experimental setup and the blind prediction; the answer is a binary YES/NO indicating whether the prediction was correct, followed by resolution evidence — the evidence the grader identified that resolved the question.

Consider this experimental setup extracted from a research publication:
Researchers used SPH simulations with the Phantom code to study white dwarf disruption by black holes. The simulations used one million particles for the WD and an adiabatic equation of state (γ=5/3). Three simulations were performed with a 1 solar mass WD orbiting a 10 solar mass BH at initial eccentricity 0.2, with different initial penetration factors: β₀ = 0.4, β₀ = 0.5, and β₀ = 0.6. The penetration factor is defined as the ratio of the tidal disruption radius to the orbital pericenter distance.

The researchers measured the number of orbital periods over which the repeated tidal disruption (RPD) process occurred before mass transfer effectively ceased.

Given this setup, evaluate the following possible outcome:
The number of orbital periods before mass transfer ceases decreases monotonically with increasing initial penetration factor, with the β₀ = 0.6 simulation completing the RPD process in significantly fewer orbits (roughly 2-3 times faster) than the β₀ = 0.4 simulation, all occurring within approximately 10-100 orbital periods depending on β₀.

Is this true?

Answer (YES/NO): NO